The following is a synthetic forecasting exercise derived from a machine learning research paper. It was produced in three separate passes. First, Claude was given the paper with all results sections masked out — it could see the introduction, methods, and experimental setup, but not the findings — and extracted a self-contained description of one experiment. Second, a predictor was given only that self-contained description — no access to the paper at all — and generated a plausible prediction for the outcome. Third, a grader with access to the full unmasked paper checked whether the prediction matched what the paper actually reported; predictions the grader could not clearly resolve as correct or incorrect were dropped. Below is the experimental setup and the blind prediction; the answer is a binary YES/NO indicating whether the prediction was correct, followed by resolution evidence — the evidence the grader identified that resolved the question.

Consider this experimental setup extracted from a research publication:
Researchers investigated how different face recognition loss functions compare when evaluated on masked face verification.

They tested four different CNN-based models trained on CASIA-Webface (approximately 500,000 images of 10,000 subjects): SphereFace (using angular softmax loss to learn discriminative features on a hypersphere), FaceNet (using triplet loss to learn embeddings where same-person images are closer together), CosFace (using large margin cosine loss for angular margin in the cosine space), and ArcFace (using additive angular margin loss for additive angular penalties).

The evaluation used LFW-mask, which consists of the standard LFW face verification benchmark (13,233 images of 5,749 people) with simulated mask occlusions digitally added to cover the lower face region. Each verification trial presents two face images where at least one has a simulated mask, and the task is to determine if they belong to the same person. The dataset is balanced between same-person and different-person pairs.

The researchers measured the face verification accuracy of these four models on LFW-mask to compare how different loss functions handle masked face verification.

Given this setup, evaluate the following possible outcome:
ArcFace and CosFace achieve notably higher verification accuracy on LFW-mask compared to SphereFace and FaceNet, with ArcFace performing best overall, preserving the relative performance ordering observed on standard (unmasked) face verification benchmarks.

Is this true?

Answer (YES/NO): NO